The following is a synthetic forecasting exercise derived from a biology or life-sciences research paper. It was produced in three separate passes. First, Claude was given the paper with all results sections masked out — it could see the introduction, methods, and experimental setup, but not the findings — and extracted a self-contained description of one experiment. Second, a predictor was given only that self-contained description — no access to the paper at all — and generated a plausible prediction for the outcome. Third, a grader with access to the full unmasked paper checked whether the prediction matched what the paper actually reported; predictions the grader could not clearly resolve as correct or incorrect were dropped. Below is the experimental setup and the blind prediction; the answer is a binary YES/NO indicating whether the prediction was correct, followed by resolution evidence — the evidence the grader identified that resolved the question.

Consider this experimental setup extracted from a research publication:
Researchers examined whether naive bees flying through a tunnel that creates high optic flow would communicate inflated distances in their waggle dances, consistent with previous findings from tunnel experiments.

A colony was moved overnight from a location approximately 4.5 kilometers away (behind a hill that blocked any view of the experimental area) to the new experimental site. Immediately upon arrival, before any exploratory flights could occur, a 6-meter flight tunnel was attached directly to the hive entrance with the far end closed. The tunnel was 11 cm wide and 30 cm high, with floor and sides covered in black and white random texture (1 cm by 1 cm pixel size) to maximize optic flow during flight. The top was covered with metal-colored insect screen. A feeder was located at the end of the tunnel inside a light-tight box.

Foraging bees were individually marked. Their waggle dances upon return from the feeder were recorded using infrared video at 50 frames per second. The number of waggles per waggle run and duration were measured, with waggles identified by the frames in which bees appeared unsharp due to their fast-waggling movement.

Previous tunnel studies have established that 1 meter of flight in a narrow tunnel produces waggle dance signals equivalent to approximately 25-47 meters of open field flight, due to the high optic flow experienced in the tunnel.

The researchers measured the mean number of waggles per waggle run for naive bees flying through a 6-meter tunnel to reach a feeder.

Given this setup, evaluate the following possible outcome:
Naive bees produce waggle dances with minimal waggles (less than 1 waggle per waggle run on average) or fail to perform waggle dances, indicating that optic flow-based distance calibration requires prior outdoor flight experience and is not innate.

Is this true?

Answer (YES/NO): NO